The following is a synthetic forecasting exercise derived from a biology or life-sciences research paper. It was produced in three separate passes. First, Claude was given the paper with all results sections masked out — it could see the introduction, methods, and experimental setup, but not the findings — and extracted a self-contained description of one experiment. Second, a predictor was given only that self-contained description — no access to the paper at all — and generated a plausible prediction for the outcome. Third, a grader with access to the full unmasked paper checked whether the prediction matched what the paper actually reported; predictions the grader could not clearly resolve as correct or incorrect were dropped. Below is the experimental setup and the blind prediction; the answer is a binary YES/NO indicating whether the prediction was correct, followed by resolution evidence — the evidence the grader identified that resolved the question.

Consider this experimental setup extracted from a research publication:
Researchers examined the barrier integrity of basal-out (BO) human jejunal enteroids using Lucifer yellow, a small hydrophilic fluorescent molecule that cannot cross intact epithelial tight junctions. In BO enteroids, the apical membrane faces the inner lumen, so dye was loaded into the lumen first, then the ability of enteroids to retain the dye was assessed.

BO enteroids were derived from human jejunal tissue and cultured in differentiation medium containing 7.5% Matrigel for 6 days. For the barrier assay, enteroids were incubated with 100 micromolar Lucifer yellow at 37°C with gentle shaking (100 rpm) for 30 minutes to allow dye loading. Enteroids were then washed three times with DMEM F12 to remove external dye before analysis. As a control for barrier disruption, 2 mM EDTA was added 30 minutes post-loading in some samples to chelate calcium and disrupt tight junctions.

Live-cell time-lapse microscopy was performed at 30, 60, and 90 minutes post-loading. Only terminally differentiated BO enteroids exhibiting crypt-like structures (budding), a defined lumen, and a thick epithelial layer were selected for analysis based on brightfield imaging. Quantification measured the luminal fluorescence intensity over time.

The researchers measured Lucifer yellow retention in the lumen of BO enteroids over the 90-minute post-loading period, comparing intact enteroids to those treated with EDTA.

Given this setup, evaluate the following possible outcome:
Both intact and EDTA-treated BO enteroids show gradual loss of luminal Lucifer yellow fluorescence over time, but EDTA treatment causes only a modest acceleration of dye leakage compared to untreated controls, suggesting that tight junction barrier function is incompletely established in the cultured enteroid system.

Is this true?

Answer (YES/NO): NO